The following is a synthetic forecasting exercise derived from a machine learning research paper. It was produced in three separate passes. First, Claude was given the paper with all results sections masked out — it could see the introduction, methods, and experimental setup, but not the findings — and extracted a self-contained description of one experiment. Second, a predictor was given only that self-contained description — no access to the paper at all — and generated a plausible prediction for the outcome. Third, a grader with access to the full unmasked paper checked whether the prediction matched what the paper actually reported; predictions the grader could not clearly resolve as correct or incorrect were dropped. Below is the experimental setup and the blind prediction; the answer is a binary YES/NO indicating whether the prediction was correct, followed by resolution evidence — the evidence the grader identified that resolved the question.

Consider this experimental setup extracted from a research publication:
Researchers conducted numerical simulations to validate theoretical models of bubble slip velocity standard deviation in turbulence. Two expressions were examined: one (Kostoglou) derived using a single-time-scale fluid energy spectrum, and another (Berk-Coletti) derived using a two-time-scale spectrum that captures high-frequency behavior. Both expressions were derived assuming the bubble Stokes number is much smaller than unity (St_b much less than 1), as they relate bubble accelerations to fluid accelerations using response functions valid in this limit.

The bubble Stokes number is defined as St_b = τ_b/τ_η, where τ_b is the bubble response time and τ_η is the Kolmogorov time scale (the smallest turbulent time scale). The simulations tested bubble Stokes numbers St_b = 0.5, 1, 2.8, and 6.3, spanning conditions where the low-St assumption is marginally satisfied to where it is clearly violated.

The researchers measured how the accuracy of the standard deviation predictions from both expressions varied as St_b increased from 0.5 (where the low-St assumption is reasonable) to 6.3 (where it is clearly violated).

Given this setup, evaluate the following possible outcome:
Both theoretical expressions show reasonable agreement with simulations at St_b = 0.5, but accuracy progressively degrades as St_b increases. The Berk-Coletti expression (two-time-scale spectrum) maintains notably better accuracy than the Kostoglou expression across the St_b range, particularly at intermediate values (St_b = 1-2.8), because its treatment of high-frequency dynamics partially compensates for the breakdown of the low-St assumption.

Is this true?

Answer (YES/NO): NO